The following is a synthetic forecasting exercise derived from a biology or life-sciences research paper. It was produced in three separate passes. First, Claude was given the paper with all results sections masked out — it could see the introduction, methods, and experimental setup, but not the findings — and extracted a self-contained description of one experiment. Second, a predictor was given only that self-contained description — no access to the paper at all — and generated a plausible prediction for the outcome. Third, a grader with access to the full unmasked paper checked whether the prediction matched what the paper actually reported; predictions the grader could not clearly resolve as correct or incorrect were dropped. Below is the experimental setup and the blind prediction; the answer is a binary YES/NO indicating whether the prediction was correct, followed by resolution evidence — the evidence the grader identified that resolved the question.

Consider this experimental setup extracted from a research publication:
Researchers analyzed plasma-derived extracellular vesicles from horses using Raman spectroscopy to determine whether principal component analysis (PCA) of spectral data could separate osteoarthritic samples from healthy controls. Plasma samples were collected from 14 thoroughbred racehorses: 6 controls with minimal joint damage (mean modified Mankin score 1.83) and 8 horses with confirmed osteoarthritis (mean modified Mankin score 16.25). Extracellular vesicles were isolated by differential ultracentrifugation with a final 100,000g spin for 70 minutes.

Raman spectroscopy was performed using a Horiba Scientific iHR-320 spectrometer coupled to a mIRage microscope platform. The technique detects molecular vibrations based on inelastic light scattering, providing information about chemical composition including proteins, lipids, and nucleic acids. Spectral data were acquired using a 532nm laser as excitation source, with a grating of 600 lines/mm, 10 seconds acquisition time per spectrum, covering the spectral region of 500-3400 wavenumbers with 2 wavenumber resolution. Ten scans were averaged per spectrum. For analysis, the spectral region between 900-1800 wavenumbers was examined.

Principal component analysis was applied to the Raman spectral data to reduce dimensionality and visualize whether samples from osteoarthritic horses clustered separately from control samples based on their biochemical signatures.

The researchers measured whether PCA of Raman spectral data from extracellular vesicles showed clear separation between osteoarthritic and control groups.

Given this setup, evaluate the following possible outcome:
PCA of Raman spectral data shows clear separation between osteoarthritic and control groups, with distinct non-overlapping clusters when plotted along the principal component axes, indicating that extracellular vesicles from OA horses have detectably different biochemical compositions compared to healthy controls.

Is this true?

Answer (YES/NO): NO